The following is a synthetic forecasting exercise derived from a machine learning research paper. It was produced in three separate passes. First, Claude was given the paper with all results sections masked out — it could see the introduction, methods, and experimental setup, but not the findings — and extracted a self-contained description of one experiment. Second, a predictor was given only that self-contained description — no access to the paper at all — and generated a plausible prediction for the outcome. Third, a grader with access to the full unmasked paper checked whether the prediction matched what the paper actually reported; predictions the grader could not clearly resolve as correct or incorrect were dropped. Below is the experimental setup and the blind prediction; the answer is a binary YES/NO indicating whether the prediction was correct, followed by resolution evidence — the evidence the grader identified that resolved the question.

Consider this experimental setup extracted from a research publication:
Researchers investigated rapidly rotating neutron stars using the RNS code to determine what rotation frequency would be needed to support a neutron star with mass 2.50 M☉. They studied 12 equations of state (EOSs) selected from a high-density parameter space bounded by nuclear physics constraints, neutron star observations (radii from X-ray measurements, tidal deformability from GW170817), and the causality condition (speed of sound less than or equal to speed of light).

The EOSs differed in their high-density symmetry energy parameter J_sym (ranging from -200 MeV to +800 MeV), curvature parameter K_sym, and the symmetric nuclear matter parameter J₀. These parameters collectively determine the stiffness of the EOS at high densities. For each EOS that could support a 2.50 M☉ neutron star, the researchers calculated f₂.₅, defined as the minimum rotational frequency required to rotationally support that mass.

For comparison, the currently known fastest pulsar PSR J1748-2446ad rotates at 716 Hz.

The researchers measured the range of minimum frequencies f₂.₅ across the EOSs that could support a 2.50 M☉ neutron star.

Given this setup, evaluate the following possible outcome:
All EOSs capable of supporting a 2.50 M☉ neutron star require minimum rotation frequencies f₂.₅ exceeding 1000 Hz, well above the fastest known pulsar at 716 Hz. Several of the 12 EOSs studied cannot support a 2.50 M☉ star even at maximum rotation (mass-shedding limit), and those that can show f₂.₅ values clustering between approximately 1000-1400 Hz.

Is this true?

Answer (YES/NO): NO